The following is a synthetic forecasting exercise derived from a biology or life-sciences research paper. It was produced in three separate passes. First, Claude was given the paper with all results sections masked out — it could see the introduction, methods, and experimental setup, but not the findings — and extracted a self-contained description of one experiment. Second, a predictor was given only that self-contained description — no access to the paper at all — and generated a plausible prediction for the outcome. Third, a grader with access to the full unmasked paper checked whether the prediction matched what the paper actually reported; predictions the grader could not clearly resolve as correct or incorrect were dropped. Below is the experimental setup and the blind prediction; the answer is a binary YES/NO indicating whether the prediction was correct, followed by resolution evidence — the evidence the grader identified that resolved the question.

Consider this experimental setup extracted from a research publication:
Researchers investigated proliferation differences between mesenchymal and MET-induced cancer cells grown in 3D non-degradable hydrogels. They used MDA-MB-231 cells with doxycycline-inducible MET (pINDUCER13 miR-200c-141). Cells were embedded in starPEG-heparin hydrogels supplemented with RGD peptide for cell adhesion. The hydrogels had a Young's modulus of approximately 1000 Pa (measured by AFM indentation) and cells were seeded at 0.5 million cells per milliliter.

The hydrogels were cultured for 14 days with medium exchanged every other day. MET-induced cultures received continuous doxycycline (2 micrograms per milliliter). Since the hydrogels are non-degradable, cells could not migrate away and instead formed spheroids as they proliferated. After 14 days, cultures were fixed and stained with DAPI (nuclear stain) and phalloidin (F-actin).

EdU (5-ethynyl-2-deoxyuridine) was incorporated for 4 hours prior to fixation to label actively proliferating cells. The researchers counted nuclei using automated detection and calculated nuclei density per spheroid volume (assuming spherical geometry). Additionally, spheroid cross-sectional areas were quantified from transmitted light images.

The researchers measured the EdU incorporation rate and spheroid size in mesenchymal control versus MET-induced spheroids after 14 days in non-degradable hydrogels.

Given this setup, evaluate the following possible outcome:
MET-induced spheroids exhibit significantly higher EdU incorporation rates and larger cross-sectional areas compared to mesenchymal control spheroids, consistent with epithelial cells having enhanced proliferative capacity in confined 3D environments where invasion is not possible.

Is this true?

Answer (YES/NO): NO